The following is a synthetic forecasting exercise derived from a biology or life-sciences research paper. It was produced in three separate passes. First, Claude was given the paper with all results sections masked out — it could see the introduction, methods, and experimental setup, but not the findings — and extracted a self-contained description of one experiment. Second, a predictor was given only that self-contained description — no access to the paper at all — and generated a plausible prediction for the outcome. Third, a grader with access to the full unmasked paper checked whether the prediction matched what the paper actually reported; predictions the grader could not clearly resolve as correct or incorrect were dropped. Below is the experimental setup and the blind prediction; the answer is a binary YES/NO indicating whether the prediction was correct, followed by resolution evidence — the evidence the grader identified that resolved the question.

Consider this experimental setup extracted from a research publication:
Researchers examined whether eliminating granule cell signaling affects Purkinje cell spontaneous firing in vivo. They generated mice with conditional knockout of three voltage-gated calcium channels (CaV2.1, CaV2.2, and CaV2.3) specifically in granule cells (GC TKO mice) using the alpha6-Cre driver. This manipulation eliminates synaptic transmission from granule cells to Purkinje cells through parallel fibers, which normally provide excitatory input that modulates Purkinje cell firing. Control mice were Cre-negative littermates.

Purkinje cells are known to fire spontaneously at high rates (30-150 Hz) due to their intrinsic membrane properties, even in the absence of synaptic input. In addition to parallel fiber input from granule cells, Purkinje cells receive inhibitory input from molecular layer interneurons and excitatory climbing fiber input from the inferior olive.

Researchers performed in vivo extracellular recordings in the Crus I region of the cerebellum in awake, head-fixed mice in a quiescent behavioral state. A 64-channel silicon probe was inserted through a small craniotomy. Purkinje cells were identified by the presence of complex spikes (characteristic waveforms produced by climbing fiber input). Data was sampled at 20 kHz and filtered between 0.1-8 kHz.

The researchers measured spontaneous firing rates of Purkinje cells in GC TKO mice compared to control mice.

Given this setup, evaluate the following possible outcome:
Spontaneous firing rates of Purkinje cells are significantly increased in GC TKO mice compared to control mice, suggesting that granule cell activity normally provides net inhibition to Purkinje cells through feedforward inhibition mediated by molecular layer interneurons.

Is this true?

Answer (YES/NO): NO